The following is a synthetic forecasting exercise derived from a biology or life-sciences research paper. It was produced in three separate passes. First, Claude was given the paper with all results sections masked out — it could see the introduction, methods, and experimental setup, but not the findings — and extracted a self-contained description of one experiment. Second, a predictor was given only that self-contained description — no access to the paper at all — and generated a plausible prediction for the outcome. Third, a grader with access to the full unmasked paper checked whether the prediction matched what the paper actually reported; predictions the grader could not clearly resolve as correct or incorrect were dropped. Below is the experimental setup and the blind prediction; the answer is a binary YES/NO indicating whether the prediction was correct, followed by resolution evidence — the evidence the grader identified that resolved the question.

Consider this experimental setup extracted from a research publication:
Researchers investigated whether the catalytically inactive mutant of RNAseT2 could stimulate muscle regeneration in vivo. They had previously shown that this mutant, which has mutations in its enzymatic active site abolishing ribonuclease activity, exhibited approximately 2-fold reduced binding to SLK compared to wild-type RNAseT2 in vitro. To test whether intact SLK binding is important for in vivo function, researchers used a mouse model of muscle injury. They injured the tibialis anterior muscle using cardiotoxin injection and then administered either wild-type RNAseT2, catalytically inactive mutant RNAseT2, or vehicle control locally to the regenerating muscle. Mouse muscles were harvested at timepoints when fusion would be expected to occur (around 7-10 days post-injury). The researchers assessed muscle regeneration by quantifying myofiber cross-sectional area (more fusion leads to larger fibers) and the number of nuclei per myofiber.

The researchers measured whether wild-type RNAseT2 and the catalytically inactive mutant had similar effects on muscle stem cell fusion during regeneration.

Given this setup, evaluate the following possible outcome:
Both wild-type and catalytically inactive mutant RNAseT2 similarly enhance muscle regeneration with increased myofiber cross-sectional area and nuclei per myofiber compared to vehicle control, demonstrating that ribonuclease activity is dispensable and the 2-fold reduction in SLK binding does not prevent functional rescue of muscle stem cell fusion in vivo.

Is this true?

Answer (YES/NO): NO